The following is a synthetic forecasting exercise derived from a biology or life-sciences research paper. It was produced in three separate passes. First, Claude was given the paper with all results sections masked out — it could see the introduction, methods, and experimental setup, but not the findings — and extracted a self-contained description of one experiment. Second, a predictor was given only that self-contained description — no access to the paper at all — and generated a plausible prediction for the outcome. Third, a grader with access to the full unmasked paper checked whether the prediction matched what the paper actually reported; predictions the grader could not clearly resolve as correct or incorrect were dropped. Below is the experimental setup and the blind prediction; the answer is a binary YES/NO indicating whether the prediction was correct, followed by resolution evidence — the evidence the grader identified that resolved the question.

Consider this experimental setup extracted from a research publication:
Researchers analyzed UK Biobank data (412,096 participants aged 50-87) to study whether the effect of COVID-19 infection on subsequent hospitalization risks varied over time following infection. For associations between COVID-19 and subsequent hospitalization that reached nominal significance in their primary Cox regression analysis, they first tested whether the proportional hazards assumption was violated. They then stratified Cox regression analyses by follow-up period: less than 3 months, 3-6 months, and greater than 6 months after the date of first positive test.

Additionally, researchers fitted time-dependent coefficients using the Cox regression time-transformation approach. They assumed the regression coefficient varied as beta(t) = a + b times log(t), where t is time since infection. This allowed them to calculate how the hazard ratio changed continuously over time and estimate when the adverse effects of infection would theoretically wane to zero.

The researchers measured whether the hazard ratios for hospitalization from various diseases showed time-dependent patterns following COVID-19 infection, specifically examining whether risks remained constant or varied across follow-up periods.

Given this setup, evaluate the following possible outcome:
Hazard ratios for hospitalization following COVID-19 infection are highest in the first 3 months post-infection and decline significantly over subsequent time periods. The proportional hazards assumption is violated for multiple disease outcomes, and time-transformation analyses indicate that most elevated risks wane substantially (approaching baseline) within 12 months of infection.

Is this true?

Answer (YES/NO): NO